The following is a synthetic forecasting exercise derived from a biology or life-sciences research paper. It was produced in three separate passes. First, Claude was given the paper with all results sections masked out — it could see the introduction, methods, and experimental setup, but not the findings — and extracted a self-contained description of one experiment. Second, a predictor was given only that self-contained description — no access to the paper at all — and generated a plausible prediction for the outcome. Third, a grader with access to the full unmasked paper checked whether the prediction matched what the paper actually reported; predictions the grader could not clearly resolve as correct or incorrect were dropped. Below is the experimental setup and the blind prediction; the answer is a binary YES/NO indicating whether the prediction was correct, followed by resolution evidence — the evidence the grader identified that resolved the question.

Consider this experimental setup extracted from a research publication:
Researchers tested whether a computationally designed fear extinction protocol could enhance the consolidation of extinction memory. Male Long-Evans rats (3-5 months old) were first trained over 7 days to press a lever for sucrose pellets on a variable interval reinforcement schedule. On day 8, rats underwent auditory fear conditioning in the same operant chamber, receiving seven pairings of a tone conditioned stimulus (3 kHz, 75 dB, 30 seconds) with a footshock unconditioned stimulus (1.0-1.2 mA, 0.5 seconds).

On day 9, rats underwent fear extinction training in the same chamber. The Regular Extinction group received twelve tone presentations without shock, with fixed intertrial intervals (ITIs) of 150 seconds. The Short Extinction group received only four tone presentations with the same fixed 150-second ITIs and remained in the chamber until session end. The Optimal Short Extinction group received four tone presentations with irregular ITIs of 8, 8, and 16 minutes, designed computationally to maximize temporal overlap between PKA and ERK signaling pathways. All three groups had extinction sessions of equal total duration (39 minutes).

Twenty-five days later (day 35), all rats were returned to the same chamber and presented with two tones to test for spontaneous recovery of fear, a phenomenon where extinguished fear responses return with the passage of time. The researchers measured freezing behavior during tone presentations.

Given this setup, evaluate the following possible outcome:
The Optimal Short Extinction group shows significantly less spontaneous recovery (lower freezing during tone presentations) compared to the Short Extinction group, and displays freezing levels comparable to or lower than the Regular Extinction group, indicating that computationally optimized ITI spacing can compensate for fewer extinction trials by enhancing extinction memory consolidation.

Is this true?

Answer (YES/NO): NO